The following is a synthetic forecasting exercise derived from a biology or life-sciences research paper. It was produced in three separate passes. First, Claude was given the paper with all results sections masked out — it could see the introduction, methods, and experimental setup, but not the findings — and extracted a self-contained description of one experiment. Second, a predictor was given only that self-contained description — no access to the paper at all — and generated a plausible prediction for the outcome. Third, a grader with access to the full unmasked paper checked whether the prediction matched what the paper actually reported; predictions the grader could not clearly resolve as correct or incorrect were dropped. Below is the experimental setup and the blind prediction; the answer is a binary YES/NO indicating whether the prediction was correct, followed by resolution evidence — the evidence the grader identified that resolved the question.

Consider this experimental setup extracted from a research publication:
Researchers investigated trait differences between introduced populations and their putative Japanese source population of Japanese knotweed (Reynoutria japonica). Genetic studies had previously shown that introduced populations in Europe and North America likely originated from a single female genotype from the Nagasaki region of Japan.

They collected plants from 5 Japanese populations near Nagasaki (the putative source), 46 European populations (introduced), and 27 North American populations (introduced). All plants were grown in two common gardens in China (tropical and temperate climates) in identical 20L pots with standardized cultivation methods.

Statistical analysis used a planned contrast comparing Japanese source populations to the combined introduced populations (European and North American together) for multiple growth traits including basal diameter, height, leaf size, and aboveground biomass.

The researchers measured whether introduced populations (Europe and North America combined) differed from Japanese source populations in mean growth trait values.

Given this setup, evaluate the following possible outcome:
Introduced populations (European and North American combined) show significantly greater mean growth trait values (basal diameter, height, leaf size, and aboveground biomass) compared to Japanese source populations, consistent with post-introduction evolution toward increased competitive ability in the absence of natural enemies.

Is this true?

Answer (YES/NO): NO